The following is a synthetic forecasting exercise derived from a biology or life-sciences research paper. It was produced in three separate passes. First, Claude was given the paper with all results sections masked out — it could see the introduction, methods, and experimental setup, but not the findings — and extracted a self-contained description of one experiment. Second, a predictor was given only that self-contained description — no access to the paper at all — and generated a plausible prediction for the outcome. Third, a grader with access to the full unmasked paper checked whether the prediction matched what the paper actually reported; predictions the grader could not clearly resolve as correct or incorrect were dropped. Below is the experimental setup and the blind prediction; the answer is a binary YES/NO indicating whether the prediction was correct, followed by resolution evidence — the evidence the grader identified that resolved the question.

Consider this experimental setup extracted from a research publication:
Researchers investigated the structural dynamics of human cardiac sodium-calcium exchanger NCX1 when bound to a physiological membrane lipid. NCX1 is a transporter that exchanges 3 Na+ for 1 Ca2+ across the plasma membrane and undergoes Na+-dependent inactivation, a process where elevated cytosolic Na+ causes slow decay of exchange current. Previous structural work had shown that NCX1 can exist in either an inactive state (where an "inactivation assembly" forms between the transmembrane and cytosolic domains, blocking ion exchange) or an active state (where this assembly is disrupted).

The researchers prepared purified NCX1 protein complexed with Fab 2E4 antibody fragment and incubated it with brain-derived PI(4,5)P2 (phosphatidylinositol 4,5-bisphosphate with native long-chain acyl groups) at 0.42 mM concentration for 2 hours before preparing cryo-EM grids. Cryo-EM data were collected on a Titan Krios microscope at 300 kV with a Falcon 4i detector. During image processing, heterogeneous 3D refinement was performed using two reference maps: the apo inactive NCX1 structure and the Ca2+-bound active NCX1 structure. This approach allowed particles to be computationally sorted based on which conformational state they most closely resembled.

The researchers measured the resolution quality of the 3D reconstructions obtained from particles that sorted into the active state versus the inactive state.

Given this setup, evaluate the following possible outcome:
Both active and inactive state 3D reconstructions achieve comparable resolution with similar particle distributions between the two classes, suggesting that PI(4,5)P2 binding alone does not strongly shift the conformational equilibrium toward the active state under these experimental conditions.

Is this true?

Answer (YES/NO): NO